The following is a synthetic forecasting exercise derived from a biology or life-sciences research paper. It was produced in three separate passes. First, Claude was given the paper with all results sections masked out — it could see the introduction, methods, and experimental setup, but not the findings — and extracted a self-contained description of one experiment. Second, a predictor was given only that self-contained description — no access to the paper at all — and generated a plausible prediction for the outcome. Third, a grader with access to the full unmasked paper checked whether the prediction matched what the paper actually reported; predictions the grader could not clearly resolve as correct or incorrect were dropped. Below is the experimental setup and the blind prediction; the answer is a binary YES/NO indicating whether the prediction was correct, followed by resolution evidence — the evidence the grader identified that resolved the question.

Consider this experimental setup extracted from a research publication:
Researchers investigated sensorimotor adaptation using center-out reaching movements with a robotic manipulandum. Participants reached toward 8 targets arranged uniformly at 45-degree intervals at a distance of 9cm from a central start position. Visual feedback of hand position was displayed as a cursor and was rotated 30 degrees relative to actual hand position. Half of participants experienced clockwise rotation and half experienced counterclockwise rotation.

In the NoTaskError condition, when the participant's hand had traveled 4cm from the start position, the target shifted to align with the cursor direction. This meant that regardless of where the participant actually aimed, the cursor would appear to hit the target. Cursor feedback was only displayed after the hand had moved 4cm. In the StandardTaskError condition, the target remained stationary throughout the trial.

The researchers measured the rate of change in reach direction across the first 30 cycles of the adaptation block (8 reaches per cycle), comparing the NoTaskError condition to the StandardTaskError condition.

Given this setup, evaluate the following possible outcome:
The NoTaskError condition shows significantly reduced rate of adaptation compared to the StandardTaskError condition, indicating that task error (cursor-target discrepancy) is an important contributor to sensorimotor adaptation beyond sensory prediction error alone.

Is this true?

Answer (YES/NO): YES